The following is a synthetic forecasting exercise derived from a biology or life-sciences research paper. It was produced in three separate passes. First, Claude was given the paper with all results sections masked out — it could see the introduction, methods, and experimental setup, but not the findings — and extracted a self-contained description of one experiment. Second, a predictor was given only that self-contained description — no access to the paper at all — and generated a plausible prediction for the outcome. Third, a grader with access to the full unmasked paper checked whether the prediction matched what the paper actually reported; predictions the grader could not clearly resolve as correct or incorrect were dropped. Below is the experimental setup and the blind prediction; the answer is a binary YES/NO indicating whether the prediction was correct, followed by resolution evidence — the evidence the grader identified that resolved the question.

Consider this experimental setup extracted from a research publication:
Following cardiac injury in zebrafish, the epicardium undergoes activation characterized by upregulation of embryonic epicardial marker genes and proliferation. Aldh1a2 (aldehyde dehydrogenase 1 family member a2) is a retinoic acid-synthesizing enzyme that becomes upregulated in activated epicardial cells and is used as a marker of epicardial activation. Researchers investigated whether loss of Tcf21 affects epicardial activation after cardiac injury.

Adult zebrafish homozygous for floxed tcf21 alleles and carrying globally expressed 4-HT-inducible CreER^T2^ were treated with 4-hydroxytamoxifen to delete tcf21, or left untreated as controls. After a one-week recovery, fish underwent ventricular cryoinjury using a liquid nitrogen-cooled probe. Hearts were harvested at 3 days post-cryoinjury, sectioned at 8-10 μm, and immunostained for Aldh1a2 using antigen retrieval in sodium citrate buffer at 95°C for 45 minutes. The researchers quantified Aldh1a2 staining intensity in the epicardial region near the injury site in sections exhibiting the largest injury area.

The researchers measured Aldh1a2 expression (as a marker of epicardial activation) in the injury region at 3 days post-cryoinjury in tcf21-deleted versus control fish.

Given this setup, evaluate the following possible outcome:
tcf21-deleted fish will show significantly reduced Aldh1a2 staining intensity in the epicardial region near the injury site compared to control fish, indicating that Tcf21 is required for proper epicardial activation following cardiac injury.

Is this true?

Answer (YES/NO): NO